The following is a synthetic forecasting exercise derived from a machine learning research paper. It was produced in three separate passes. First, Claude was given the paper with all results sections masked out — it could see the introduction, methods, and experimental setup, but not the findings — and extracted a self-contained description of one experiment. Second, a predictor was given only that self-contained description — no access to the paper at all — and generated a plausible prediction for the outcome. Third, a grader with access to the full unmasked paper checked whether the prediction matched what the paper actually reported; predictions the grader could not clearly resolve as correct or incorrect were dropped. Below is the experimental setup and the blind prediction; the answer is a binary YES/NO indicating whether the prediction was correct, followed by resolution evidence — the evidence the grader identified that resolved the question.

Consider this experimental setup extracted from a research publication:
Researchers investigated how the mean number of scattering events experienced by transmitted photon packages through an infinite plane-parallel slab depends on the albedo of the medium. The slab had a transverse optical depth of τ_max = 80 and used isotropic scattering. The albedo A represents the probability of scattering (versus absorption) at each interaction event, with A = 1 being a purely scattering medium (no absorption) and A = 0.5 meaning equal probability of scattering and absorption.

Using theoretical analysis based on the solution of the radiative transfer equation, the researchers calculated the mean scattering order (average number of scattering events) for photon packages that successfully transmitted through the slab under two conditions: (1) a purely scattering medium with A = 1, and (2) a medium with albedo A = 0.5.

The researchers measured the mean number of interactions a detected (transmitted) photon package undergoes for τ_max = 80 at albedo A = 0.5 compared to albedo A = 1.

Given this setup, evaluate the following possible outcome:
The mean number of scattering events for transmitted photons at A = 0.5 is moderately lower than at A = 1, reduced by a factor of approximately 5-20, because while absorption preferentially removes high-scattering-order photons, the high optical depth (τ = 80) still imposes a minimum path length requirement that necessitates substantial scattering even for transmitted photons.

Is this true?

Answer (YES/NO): NO